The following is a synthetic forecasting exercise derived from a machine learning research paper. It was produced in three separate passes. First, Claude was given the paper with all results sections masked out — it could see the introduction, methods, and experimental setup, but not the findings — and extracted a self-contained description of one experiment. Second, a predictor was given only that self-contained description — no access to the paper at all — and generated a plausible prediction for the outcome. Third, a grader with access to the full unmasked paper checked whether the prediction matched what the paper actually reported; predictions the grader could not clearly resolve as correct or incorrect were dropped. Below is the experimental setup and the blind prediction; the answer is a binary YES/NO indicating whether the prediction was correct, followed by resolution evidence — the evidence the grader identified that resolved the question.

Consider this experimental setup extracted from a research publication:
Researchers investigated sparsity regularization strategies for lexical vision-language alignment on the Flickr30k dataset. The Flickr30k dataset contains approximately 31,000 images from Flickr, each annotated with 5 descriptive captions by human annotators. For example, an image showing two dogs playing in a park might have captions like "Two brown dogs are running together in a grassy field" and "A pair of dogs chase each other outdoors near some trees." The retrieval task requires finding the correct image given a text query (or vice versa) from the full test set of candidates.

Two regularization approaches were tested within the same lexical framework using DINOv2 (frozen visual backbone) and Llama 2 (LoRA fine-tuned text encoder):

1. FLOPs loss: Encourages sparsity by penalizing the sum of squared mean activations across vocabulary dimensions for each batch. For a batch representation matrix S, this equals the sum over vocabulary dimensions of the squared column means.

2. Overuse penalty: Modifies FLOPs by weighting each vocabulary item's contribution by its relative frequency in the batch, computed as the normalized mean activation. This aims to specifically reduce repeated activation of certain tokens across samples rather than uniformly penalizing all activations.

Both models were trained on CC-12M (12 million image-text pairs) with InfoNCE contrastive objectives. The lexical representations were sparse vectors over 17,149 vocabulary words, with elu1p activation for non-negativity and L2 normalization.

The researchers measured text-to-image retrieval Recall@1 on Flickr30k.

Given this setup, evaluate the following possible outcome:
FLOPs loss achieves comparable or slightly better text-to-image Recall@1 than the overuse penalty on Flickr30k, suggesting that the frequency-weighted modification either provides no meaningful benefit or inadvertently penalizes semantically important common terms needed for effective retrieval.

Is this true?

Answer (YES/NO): NO